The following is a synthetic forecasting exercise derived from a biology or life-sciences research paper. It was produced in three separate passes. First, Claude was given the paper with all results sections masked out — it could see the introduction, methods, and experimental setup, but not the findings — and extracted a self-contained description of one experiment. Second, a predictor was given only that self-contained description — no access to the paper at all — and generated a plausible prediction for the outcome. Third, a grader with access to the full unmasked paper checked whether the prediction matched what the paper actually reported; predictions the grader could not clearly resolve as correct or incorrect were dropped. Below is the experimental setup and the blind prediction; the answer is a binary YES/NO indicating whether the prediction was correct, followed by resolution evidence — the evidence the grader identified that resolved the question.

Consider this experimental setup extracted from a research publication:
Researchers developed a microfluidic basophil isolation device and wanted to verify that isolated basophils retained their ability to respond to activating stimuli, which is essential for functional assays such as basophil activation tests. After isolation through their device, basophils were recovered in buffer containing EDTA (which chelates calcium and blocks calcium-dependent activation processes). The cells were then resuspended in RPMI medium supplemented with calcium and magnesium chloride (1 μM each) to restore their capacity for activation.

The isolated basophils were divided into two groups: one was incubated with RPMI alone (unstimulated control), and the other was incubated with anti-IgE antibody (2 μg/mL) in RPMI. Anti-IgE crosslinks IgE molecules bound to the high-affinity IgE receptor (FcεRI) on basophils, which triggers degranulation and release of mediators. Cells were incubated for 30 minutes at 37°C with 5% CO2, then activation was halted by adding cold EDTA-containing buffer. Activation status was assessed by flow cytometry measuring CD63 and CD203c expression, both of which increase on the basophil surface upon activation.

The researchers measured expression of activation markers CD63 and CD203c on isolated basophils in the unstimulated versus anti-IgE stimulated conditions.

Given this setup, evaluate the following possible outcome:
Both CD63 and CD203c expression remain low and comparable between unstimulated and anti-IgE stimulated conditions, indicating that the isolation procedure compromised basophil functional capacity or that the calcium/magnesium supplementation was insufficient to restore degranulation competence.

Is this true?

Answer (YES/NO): NO